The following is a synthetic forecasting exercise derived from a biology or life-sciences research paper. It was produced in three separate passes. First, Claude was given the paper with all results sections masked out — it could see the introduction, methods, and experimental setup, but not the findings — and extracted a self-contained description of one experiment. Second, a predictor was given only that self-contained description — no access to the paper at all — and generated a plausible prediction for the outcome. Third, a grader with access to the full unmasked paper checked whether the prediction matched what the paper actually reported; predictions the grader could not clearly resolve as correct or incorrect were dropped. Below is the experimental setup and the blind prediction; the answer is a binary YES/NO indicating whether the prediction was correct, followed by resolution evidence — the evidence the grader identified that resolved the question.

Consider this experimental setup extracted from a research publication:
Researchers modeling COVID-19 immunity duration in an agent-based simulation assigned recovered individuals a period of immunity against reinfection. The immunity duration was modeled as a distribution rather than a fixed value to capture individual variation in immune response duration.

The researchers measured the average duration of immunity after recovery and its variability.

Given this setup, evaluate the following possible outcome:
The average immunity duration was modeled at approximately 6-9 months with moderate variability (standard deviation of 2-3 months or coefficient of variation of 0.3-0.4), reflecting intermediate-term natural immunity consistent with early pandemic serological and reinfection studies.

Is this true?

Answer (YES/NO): YES